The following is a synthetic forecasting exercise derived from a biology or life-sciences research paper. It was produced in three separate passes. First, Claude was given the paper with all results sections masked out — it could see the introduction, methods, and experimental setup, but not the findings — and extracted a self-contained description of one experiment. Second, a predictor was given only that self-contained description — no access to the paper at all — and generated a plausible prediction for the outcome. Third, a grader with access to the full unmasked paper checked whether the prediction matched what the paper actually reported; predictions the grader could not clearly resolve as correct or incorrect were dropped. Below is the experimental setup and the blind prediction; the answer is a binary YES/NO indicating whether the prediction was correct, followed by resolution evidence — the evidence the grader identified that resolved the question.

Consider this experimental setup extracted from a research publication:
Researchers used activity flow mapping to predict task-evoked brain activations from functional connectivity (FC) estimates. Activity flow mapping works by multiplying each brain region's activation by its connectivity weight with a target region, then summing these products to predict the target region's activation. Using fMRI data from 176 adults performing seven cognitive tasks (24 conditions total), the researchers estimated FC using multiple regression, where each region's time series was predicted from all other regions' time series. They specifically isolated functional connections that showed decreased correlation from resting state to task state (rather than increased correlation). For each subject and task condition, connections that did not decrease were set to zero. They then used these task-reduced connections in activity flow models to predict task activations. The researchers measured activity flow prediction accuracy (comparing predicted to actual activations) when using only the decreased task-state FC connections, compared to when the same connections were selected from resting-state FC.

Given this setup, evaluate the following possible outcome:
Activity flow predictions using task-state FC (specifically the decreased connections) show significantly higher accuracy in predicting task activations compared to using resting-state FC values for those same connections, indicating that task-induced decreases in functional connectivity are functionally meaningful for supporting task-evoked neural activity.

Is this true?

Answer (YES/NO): YES